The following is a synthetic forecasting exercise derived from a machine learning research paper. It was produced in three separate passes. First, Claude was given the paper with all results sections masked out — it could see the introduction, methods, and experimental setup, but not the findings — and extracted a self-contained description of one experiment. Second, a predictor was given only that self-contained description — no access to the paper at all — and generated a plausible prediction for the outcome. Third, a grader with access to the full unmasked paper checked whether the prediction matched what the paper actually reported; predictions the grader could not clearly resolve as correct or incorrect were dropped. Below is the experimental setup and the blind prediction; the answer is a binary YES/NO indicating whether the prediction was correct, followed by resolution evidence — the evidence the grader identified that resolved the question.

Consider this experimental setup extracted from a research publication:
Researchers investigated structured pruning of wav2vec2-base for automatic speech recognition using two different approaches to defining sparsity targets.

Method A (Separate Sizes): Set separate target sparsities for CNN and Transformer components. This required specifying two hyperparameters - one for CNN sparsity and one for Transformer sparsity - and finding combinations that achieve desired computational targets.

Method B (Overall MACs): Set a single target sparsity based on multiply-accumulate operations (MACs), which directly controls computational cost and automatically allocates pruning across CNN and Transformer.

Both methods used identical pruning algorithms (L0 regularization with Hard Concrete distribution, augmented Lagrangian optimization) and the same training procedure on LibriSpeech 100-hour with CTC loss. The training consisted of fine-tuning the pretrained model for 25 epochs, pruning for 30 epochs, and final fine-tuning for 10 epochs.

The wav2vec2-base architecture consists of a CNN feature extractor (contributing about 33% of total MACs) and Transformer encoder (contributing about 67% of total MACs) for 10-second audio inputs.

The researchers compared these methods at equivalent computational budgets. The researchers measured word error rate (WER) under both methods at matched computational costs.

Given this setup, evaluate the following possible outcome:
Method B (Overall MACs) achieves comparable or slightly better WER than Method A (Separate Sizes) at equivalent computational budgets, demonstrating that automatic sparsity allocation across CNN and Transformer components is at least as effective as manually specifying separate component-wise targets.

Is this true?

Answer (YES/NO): YES